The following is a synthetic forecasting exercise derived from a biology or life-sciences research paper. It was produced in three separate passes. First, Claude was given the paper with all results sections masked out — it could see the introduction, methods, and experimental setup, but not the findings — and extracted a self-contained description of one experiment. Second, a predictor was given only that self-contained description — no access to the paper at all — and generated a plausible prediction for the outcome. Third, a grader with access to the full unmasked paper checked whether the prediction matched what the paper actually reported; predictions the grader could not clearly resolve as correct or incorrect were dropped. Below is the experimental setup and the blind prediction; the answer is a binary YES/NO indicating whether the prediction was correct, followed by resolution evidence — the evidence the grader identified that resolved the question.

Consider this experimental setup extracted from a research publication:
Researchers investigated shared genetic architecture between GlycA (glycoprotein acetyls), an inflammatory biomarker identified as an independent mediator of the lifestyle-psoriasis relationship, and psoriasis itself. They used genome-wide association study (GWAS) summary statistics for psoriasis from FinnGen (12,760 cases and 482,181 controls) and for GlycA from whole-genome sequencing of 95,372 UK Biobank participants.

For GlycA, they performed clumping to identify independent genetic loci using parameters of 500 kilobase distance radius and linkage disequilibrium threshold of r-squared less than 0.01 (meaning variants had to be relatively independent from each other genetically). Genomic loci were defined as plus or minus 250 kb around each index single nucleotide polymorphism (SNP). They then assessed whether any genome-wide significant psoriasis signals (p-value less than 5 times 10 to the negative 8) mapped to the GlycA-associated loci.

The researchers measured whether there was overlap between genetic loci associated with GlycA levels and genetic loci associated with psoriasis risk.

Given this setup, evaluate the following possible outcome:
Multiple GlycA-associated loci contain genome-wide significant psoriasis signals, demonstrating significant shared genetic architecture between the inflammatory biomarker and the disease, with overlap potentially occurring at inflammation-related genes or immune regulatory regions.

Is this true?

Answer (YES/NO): YES